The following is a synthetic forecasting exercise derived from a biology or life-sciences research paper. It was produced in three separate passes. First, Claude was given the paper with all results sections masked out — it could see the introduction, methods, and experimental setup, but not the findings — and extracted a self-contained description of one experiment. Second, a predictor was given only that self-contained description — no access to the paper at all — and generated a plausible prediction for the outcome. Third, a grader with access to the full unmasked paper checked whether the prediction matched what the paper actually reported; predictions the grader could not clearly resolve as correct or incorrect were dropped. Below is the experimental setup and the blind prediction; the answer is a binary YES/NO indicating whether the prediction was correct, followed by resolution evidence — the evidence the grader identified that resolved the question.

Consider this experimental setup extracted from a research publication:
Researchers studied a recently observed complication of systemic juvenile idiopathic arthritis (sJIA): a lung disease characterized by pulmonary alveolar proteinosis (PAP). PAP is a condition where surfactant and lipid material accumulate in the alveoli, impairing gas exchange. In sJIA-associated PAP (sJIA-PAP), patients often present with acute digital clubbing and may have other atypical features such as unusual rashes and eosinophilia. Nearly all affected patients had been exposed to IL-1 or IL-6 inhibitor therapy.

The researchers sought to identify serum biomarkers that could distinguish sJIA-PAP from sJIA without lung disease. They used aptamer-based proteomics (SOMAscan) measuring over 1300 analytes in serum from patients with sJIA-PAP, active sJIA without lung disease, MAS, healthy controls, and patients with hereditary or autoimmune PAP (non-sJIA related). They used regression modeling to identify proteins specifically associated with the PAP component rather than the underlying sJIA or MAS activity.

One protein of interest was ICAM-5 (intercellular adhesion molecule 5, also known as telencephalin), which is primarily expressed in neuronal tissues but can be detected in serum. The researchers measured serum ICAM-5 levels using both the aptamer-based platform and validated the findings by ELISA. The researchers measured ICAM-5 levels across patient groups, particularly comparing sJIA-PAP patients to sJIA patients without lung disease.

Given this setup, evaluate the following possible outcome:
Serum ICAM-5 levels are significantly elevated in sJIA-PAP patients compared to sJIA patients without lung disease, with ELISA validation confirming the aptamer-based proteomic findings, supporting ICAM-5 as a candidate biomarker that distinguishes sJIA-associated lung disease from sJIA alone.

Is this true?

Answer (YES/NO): YES